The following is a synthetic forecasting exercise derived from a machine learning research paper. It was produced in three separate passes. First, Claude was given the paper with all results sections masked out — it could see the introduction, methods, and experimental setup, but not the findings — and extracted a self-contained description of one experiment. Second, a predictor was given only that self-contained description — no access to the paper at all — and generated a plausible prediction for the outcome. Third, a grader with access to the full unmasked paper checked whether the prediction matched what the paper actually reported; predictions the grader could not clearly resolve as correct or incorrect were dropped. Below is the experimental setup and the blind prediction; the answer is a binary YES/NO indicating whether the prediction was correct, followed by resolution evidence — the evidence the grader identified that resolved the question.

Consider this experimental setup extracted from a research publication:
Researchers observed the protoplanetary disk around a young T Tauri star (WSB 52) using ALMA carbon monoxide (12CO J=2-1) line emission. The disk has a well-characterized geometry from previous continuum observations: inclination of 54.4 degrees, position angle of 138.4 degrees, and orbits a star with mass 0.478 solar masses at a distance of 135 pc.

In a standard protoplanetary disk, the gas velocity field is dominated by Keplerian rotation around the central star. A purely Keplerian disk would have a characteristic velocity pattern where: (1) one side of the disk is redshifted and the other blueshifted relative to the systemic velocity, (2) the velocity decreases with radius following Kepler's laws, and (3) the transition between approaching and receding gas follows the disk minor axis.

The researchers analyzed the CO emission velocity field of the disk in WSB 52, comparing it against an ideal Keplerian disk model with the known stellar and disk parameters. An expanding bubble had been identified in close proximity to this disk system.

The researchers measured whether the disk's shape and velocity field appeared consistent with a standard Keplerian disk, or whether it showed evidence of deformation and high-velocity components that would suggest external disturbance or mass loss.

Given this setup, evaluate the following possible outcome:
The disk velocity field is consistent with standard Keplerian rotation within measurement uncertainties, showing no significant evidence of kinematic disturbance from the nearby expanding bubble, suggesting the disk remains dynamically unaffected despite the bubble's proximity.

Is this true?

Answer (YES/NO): NO